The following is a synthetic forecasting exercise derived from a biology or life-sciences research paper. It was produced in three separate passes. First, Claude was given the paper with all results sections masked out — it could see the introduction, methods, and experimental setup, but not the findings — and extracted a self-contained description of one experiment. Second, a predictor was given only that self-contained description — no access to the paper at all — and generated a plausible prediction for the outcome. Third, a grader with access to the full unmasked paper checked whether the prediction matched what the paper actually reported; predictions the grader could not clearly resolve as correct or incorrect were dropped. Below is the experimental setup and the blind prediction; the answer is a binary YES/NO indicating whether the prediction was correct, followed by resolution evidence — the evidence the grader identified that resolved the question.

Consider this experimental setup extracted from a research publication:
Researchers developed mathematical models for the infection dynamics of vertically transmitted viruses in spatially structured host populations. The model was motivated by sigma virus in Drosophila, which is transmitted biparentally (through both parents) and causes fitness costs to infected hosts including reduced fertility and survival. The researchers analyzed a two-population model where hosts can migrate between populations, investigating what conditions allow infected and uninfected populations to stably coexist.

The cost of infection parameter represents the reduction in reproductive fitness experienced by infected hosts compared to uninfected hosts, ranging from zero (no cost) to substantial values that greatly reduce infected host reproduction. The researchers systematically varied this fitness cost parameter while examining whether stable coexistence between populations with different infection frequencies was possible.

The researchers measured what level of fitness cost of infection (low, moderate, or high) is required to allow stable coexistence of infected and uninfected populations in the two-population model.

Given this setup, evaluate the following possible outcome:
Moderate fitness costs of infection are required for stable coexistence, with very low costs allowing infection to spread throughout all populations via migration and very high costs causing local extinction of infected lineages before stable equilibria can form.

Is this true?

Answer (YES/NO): YES